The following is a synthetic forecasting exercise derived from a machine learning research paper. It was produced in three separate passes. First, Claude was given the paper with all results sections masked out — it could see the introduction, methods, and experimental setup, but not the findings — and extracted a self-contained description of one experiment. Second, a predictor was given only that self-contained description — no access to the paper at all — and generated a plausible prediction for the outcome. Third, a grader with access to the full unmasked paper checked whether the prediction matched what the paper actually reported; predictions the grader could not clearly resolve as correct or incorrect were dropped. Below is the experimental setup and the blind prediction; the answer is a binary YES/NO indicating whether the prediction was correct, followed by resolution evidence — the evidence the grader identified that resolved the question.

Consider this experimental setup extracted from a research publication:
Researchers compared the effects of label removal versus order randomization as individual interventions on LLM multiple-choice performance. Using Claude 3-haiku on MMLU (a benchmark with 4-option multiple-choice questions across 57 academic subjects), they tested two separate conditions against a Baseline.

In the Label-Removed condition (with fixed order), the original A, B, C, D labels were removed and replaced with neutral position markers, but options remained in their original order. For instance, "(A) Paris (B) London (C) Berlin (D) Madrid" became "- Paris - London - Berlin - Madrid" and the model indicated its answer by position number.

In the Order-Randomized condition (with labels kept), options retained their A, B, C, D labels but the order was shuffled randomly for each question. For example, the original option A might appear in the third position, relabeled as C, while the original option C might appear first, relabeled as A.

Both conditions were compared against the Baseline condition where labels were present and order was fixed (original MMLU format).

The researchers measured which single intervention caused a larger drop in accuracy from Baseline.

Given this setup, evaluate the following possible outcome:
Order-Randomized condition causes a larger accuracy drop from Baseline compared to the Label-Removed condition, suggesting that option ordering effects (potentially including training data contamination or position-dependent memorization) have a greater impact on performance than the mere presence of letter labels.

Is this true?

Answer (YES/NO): YES